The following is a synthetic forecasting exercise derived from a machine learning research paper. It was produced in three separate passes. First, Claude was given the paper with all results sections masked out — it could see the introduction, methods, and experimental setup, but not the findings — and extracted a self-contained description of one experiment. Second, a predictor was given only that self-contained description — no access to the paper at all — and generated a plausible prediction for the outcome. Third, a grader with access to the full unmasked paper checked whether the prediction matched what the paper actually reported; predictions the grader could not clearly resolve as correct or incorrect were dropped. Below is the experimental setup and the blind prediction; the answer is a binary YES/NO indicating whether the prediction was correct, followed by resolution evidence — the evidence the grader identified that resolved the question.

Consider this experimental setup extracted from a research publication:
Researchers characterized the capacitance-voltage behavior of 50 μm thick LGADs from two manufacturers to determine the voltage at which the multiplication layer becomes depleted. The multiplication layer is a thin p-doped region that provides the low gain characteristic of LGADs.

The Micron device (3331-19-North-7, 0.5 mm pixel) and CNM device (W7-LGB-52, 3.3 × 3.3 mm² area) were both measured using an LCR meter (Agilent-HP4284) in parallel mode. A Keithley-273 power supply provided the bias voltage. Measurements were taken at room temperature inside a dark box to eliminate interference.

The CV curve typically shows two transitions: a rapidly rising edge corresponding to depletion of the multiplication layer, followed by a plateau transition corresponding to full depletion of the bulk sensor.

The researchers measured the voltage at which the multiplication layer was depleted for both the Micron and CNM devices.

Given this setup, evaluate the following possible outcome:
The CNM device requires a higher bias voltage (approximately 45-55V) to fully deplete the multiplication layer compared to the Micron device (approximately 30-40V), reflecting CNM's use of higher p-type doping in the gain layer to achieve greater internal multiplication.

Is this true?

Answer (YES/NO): NO